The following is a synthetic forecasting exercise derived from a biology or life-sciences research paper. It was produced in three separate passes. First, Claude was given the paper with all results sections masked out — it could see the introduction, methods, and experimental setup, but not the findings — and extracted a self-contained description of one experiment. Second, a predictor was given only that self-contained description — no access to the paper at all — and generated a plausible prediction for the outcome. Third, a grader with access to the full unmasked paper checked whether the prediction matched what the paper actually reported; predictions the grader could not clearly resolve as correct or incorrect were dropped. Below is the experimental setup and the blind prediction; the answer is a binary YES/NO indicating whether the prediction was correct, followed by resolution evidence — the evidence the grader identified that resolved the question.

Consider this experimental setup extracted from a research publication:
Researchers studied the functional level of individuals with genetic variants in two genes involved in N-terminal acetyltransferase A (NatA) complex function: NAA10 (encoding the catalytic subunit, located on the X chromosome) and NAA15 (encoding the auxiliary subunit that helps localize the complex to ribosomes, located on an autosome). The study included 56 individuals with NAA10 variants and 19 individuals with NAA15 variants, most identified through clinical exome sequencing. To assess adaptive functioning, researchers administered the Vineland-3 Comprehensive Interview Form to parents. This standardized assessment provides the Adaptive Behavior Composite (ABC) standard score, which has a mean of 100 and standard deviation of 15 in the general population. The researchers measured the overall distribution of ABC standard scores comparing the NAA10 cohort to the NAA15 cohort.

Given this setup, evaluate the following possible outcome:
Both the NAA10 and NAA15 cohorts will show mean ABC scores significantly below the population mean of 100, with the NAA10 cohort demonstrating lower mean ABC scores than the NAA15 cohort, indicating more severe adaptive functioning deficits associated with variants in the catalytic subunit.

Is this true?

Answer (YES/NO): YES